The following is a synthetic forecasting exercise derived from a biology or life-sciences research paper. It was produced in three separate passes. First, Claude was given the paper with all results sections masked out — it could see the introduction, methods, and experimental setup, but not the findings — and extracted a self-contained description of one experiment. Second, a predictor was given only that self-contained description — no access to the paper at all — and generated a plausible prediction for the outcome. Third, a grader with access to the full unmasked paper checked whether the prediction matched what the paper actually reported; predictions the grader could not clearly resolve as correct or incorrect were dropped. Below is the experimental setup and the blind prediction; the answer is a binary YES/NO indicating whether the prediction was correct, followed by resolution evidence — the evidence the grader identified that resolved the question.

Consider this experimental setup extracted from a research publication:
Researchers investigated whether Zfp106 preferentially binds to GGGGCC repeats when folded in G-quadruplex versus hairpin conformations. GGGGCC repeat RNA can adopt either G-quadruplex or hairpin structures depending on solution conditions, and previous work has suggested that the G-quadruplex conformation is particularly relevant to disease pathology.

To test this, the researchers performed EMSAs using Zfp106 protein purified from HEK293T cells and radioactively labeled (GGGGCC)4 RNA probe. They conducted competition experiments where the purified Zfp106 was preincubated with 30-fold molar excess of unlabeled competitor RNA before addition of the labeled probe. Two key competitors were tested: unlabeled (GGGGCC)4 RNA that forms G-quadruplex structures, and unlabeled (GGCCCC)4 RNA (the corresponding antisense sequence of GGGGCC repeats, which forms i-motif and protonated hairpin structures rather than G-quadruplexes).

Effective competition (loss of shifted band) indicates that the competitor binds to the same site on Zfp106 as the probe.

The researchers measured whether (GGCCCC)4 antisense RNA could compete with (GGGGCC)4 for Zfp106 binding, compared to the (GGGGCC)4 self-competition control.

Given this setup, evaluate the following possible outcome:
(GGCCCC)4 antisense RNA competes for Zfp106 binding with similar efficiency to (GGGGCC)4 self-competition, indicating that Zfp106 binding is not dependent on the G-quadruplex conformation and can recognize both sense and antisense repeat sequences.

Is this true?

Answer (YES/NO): NO